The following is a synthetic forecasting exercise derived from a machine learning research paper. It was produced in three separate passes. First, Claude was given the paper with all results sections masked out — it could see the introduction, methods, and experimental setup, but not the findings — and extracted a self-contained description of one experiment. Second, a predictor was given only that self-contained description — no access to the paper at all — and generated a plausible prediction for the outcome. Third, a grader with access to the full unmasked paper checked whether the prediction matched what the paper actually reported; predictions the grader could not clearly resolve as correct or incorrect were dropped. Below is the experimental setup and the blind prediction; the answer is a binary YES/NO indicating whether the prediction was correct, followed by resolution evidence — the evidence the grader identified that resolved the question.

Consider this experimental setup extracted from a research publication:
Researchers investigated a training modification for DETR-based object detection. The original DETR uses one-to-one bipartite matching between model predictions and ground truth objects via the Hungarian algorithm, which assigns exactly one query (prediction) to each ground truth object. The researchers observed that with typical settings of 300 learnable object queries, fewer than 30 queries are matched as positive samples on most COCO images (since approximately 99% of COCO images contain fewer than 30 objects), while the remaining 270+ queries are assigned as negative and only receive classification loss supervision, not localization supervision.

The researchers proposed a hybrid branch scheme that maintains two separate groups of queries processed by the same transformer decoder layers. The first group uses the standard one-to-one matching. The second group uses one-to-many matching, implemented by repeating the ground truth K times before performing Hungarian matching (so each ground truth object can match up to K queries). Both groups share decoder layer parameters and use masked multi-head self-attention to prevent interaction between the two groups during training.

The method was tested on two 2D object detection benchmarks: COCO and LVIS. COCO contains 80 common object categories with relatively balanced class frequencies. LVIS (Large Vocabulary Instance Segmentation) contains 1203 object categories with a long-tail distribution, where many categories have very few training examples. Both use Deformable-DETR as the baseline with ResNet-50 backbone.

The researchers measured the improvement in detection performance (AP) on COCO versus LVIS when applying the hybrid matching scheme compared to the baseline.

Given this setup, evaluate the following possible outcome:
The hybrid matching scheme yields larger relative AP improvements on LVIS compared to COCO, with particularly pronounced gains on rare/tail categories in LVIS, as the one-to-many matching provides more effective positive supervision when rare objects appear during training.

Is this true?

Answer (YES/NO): NO